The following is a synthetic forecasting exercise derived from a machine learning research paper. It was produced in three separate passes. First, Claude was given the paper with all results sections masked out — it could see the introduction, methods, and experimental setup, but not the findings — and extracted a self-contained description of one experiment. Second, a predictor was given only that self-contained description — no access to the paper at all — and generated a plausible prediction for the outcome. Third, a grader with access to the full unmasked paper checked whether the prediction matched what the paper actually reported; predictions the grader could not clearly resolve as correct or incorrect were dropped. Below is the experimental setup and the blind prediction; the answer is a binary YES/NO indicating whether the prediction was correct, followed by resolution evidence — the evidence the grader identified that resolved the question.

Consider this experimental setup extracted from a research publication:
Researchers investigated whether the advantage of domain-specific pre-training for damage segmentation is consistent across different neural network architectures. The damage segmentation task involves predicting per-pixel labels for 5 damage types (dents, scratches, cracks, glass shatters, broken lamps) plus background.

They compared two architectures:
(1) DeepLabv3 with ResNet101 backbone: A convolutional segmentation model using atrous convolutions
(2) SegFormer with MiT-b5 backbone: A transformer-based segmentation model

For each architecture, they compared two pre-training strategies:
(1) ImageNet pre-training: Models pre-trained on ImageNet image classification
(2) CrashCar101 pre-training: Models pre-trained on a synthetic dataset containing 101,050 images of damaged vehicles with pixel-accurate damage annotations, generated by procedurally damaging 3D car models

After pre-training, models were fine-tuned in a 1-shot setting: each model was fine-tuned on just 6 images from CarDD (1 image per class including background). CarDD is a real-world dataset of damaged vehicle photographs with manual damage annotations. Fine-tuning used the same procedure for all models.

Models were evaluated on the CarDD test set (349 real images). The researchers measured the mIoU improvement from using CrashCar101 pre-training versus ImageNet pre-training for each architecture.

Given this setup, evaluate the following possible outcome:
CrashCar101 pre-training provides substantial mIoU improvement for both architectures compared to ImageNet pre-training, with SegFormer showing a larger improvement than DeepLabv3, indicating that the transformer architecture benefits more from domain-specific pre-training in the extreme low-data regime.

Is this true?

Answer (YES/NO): NO